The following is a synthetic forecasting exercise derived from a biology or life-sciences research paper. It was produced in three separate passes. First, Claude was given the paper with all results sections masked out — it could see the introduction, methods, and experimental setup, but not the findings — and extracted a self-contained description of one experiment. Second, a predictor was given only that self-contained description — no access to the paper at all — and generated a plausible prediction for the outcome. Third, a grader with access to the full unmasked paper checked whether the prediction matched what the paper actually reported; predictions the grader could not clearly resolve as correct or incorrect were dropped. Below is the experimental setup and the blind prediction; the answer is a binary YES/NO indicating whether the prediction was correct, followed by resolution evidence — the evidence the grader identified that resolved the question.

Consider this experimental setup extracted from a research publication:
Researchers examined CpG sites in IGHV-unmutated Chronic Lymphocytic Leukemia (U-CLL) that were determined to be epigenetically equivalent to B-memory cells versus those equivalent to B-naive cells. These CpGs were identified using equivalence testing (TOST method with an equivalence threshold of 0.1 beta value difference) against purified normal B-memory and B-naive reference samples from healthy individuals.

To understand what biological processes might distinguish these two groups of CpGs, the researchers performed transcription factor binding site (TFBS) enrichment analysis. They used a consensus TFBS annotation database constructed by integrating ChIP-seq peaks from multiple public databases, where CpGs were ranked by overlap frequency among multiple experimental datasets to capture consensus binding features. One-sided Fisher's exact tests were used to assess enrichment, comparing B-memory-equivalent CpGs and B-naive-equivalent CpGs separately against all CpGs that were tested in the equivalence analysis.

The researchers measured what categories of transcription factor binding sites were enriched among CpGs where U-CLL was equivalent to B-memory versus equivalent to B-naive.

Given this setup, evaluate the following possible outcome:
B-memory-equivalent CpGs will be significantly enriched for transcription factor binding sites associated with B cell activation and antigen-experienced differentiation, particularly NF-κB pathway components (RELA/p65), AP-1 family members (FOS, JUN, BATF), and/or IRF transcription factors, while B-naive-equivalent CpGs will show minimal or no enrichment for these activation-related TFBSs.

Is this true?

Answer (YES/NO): YES